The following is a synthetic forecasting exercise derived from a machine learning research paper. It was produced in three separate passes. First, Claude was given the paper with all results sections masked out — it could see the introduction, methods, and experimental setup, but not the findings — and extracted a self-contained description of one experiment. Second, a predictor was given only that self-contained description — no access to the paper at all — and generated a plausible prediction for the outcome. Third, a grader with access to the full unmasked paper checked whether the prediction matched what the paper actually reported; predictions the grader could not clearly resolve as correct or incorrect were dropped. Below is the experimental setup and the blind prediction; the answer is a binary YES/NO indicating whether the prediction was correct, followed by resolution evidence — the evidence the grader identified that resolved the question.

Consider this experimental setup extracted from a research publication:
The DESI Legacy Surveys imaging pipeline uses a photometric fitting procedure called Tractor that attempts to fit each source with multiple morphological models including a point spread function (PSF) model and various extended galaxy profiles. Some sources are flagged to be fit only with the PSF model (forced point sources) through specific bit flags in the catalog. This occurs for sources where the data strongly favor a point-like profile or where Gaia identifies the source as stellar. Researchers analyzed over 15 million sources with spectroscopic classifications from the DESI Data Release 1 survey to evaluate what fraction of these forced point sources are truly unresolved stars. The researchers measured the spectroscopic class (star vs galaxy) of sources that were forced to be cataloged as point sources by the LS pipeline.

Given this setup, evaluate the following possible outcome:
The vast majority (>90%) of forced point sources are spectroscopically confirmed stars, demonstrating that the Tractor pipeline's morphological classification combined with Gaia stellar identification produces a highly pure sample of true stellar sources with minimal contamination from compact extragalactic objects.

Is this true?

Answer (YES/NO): YES